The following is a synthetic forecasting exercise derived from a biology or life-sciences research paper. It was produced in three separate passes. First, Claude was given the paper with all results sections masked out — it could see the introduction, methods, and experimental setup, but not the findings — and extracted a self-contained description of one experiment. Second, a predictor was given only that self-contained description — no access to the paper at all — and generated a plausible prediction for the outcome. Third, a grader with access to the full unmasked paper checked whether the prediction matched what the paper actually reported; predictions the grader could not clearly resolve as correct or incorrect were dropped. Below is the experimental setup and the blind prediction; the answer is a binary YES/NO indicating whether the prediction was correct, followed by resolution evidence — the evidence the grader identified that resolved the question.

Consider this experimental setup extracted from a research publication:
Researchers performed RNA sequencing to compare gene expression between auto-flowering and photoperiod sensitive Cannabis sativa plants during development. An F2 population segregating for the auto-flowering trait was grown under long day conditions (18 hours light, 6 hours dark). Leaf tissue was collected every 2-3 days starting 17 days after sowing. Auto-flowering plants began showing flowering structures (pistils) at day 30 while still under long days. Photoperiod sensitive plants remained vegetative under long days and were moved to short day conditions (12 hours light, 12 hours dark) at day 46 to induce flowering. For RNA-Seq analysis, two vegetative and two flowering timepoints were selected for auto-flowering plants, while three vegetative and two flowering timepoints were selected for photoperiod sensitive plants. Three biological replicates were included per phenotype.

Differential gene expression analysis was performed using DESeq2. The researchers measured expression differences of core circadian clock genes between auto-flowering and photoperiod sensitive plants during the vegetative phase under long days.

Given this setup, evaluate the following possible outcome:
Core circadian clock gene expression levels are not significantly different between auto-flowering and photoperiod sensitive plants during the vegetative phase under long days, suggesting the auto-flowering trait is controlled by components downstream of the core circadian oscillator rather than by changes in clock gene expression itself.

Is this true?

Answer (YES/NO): NO